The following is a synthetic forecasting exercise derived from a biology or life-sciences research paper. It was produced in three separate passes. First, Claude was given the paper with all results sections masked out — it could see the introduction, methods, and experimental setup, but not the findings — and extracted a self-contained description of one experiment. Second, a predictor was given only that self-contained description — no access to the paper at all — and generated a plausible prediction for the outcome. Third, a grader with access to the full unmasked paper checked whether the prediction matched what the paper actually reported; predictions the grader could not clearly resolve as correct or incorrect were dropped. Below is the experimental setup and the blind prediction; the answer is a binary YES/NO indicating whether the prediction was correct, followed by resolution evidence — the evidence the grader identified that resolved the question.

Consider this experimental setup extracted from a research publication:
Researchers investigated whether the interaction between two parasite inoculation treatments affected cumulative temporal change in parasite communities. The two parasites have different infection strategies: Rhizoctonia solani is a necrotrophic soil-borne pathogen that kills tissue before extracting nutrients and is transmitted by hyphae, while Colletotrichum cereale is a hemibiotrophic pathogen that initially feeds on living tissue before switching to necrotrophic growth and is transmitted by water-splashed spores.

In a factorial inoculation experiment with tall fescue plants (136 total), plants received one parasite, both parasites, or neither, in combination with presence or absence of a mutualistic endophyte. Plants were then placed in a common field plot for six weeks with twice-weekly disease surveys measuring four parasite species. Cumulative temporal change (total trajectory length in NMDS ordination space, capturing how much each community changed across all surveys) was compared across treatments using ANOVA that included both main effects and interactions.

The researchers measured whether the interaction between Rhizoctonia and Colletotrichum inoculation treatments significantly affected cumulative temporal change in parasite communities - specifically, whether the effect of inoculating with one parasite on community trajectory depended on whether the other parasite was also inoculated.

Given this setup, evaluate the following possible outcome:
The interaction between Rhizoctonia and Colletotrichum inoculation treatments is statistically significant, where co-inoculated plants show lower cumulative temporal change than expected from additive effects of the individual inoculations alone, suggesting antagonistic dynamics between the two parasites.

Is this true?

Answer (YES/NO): NO